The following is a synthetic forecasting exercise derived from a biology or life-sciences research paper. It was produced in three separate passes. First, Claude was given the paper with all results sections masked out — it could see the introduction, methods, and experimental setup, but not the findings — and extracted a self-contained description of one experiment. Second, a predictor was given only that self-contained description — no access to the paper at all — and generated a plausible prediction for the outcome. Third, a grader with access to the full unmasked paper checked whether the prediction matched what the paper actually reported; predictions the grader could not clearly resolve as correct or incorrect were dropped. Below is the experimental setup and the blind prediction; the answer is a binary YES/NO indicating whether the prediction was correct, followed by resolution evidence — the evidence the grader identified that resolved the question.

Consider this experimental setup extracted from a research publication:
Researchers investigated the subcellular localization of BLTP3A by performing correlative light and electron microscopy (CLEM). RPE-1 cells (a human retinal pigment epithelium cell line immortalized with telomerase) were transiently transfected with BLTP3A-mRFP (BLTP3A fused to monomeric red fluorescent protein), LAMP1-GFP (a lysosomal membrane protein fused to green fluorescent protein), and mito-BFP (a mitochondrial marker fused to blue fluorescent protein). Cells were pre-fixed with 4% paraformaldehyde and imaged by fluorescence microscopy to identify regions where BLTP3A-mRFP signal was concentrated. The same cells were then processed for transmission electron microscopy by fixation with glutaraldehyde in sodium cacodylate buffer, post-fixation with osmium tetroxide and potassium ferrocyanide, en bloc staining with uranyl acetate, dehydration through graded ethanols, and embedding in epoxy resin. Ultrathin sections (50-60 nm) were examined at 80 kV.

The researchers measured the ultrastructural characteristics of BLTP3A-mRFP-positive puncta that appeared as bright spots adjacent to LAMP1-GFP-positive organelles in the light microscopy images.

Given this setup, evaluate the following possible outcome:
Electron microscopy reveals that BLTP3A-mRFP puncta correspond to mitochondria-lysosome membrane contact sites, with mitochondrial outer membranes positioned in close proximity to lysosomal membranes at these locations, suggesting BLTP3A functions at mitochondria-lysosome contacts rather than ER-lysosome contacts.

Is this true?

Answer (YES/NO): NO